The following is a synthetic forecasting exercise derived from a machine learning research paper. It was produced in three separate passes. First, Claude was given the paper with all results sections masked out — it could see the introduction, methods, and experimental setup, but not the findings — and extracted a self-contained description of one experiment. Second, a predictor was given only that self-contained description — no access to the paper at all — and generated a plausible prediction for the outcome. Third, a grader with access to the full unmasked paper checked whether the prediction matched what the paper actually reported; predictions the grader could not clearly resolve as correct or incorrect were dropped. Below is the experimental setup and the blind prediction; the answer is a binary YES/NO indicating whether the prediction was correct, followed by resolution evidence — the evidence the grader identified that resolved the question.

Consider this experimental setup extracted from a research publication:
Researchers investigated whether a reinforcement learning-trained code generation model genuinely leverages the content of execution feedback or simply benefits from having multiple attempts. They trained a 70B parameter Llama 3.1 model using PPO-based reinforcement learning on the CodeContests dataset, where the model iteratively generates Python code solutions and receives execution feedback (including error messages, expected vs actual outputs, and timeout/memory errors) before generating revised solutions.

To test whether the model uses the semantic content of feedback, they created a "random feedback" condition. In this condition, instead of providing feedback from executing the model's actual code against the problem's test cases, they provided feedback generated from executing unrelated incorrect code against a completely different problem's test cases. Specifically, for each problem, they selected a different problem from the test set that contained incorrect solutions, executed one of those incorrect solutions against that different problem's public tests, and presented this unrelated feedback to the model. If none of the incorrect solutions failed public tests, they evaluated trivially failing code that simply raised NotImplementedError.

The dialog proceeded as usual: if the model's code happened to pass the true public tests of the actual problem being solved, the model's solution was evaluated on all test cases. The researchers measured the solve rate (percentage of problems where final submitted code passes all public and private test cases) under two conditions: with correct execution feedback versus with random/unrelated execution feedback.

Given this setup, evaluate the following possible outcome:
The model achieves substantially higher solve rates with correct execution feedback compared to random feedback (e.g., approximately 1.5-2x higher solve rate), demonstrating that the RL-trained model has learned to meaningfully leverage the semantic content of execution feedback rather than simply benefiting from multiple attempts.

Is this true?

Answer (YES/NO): YES